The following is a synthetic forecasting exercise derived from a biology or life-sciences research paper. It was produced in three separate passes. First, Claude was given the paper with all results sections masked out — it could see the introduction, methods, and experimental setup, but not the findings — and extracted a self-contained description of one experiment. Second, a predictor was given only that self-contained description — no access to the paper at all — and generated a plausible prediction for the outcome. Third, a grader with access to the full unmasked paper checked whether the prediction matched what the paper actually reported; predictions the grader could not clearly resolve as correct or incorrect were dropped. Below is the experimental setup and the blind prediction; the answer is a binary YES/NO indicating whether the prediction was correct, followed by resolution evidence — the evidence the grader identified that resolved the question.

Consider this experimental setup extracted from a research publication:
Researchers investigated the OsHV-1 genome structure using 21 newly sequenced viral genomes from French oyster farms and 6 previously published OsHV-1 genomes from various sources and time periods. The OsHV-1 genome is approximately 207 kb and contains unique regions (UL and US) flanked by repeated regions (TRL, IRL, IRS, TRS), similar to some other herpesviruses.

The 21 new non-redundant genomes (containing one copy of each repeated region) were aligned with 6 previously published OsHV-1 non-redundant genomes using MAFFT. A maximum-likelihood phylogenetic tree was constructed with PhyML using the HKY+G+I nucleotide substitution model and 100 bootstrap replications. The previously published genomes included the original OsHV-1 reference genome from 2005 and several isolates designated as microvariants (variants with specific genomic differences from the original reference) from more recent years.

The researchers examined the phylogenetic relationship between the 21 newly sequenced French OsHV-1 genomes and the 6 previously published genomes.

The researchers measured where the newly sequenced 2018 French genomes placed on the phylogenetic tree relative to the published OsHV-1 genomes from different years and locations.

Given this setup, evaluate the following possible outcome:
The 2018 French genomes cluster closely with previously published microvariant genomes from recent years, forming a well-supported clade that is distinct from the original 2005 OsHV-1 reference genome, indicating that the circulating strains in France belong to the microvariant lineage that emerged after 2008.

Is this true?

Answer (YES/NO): YES